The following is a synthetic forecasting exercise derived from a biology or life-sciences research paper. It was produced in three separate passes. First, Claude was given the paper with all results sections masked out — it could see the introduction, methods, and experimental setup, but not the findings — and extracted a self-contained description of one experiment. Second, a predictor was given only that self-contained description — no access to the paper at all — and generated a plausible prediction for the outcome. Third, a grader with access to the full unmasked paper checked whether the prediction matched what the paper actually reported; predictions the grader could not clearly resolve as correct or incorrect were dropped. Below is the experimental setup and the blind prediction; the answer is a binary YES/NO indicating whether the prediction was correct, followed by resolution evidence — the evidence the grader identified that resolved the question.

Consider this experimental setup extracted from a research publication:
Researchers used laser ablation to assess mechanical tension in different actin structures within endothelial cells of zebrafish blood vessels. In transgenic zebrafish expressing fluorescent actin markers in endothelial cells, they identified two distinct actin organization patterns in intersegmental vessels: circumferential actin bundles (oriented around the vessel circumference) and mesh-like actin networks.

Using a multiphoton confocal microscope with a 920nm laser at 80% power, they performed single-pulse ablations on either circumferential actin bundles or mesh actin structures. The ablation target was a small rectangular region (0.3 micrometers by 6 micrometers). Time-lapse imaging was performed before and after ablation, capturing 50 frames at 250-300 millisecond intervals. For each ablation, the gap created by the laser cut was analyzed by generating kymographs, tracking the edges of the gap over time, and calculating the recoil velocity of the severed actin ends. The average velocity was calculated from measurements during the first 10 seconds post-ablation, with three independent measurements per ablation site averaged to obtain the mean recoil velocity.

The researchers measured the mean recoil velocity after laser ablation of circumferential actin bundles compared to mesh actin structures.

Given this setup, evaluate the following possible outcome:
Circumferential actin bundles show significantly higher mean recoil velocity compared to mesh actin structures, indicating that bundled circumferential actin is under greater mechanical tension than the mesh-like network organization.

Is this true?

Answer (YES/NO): YES